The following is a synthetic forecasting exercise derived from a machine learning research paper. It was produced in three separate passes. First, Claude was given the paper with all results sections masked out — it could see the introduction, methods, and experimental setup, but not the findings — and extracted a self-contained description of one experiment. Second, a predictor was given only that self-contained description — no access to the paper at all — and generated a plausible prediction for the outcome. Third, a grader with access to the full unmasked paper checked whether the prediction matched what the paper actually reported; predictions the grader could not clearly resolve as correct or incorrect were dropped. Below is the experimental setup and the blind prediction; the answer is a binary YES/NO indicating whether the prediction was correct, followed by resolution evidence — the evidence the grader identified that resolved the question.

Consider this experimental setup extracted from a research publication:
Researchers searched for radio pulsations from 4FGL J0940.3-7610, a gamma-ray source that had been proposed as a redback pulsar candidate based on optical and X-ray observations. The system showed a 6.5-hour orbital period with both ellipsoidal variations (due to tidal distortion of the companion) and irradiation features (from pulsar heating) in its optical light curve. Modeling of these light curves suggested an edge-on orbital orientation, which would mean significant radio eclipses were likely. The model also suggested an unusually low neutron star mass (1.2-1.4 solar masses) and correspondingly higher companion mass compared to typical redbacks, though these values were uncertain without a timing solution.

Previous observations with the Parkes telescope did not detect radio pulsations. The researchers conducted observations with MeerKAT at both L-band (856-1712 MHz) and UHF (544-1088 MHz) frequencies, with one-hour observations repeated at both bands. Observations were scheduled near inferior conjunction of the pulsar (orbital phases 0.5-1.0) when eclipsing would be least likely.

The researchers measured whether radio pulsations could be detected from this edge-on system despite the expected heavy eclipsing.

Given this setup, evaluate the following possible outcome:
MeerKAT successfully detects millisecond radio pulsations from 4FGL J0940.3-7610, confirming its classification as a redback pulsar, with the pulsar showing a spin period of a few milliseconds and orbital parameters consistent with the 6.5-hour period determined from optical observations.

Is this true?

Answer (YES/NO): NO